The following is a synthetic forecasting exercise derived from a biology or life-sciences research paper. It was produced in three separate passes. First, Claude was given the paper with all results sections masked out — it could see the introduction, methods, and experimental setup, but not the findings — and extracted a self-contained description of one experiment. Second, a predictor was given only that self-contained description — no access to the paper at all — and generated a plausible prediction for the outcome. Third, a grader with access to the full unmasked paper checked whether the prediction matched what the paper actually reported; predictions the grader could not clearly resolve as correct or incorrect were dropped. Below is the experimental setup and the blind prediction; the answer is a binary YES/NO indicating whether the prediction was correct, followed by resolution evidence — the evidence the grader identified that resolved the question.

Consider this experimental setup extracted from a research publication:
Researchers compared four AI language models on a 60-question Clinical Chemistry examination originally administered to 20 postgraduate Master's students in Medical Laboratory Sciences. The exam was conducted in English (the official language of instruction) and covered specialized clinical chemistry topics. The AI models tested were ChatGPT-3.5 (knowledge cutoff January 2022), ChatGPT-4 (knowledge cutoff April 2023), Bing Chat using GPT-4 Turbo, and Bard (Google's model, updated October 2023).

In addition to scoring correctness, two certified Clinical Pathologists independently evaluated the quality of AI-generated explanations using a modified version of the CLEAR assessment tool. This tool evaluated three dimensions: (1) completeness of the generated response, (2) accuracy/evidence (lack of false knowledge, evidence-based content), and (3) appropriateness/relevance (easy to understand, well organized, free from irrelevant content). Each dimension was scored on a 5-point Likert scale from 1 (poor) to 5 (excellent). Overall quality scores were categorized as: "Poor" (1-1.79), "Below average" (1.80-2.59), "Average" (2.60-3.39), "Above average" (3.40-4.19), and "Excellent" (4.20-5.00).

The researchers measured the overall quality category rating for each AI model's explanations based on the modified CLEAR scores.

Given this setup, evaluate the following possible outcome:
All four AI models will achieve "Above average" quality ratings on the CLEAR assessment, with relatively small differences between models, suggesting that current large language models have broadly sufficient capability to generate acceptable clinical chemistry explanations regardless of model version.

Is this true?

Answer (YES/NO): NO